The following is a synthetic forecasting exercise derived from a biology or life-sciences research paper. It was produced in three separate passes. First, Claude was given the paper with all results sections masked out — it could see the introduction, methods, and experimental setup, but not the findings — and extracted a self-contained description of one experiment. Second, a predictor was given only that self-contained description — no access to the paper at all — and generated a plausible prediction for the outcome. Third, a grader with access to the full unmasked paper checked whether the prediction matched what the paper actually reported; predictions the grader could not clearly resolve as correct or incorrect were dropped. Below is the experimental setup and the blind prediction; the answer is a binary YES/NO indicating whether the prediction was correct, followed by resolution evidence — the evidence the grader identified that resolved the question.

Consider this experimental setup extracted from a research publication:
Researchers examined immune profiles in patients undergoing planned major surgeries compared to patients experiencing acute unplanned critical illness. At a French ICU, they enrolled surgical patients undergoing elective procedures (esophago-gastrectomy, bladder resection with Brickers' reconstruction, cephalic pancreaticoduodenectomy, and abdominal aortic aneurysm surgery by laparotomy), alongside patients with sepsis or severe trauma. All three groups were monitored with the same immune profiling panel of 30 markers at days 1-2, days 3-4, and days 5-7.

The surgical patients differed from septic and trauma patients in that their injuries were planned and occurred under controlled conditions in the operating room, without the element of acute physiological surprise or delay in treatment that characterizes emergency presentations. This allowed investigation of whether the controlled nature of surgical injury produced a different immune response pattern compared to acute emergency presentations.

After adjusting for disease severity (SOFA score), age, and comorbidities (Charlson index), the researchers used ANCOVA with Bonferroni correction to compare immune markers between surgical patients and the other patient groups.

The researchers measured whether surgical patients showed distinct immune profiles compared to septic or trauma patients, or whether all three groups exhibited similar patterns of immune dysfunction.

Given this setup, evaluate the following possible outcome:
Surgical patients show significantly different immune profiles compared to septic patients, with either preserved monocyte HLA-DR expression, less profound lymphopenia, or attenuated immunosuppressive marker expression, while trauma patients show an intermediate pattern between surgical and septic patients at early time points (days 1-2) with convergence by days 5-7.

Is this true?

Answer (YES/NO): NO